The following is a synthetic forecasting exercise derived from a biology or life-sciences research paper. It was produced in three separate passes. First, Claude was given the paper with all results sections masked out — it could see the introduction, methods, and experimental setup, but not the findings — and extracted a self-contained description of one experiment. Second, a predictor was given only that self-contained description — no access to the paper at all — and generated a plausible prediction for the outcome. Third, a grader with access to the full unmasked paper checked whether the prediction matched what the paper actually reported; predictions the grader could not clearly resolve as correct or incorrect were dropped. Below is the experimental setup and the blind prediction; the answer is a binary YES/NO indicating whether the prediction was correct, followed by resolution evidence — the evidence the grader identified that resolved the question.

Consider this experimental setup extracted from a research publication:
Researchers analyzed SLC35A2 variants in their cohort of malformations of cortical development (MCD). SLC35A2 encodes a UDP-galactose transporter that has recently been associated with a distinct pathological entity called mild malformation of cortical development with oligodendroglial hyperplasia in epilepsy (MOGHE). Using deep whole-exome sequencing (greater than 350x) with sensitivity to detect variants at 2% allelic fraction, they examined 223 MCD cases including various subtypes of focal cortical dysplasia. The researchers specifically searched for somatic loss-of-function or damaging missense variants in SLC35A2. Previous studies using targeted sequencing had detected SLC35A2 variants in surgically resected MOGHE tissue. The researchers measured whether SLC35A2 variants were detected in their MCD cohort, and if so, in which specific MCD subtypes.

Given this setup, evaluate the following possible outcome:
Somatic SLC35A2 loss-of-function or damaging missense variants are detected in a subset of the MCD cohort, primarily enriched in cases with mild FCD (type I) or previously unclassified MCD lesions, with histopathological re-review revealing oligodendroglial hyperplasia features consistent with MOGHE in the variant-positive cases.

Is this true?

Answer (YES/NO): NO